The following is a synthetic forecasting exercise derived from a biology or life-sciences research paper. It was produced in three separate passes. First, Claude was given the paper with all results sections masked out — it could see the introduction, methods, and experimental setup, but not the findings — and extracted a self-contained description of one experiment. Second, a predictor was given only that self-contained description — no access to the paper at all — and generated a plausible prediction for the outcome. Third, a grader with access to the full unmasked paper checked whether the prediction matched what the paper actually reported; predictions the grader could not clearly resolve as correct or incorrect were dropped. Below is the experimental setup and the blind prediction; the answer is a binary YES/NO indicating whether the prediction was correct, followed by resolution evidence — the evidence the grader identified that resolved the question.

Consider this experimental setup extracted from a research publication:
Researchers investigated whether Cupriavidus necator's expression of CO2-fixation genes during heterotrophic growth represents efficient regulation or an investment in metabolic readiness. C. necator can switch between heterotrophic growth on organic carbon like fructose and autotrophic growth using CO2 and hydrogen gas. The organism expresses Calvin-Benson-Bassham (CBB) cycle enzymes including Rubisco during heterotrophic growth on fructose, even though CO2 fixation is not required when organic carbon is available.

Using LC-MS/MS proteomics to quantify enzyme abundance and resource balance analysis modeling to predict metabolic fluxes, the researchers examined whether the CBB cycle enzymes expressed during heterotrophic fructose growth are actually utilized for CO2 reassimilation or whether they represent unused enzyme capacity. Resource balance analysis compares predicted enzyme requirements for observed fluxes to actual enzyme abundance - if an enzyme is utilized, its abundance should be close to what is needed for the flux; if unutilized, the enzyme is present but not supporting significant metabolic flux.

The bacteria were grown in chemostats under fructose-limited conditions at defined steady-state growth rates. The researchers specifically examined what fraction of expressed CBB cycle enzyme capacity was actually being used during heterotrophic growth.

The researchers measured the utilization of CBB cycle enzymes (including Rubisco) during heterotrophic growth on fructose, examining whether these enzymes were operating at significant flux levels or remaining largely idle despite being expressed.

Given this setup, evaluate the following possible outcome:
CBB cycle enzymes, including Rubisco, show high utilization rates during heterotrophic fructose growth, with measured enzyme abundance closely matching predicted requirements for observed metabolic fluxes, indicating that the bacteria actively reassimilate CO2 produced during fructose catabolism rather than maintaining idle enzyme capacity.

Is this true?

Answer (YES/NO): NO